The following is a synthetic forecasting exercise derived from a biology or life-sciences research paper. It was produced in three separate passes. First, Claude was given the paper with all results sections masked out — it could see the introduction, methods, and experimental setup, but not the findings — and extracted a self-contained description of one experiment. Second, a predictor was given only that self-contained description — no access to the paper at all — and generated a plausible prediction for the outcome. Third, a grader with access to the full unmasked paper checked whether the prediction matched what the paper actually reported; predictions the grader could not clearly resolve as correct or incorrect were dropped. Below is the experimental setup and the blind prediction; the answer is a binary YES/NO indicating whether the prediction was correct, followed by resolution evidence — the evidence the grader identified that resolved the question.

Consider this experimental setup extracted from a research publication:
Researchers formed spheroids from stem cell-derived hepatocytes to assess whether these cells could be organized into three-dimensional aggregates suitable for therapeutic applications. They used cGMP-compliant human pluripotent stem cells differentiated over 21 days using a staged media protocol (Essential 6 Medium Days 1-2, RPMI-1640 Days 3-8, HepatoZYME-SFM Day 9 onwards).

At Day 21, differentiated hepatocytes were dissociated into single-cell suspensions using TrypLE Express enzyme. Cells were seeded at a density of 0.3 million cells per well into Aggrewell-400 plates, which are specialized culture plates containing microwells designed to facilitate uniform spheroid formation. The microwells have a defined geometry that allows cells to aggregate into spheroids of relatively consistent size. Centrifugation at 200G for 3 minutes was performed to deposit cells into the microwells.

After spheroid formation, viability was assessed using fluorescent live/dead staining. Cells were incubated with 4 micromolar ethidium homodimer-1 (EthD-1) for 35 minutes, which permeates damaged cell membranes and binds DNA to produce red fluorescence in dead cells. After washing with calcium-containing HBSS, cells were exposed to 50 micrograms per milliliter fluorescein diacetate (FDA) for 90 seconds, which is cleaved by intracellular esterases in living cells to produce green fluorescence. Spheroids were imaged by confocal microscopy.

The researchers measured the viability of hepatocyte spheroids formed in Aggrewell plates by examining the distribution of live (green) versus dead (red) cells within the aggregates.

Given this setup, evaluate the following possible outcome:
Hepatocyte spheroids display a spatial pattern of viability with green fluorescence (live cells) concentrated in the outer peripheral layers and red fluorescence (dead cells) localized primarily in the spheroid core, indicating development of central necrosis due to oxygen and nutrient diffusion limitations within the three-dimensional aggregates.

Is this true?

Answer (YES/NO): NO